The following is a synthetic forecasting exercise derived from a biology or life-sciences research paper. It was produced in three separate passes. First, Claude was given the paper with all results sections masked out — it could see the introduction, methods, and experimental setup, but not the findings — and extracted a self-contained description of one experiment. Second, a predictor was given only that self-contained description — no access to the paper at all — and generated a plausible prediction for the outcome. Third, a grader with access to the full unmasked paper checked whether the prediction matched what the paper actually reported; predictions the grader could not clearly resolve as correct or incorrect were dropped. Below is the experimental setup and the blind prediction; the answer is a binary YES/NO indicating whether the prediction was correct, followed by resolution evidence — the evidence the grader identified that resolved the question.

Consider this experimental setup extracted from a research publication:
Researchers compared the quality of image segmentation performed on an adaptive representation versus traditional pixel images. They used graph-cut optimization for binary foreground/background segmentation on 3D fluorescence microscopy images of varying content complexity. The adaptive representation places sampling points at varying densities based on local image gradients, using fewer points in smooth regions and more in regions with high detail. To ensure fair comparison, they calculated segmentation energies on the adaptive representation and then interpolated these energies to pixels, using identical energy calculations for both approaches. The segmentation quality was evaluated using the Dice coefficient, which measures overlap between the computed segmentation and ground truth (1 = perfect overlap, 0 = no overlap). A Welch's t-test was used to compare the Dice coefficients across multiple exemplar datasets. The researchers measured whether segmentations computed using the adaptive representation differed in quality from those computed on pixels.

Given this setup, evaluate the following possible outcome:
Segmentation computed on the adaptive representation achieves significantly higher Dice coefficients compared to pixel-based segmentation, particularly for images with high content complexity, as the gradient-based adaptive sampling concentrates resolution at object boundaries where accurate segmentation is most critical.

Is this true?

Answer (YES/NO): NO